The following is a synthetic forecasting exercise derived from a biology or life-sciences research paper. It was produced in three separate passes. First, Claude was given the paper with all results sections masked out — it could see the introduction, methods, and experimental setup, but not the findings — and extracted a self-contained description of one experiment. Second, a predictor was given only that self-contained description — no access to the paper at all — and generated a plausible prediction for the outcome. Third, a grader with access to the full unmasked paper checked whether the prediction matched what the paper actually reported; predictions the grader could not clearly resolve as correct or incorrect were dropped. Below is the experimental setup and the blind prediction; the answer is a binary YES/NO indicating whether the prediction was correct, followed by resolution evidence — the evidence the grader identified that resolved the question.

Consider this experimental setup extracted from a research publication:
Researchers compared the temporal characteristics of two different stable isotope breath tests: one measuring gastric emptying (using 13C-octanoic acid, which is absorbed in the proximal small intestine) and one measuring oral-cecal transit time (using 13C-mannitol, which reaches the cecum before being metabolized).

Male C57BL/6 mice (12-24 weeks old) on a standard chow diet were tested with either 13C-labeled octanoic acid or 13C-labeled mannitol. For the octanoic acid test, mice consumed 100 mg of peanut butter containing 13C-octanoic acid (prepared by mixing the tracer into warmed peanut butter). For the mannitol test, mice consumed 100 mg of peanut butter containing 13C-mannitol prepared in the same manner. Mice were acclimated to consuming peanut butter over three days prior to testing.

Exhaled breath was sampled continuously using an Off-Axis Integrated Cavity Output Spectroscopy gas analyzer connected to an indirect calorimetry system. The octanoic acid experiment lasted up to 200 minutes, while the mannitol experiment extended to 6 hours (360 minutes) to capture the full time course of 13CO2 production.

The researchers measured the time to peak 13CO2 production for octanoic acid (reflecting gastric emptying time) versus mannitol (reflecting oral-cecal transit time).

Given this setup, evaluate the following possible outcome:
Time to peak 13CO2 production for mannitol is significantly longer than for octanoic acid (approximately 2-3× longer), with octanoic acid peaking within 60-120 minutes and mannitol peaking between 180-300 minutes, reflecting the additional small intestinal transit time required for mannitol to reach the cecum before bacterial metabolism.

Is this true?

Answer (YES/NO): NO